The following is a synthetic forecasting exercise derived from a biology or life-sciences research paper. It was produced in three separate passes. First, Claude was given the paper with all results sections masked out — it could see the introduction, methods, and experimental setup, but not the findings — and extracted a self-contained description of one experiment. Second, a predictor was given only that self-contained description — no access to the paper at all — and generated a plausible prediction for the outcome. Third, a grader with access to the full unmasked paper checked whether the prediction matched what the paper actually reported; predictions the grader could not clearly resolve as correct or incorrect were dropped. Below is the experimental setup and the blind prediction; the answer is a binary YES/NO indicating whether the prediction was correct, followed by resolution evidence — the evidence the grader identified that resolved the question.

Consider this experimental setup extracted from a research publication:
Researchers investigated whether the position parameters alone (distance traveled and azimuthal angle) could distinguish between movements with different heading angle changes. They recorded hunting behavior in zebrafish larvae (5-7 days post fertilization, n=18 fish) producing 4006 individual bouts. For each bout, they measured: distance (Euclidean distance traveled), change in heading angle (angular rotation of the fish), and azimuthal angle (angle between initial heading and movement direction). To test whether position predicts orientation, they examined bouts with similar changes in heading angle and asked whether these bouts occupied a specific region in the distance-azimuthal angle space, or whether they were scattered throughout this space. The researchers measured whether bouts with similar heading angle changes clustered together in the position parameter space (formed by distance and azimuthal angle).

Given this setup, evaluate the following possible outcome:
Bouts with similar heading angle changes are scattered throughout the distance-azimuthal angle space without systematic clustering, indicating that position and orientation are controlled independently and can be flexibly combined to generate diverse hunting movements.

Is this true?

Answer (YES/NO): NO